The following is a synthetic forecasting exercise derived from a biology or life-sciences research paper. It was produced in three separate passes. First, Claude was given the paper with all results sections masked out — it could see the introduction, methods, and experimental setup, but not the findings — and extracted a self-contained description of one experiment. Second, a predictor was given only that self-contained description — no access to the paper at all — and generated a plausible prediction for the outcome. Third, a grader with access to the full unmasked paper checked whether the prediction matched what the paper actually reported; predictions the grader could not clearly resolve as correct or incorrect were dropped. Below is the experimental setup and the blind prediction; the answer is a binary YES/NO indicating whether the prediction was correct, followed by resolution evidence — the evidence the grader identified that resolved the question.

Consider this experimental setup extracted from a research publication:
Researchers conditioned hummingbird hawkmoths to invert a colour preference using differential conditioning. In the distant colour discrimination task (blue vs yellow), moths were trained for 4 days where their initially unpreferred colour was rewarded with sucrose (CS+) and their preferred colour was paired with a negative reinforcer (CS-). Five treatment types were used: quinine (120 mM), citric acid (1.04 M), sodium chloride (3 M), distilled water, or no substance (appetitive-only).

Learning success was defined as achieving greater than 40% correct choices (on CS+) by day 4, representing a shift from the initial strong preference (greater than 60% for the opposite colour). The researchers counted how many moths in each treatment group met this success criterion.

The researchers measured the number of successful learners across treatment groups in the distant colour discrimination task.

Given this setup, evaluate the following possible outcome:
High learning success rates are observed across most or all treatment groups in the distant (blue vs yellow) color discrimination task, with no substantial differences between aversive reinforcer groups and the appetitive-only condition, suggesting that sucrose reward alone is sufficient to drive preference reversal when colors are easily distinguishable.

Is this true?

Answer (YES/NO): YES